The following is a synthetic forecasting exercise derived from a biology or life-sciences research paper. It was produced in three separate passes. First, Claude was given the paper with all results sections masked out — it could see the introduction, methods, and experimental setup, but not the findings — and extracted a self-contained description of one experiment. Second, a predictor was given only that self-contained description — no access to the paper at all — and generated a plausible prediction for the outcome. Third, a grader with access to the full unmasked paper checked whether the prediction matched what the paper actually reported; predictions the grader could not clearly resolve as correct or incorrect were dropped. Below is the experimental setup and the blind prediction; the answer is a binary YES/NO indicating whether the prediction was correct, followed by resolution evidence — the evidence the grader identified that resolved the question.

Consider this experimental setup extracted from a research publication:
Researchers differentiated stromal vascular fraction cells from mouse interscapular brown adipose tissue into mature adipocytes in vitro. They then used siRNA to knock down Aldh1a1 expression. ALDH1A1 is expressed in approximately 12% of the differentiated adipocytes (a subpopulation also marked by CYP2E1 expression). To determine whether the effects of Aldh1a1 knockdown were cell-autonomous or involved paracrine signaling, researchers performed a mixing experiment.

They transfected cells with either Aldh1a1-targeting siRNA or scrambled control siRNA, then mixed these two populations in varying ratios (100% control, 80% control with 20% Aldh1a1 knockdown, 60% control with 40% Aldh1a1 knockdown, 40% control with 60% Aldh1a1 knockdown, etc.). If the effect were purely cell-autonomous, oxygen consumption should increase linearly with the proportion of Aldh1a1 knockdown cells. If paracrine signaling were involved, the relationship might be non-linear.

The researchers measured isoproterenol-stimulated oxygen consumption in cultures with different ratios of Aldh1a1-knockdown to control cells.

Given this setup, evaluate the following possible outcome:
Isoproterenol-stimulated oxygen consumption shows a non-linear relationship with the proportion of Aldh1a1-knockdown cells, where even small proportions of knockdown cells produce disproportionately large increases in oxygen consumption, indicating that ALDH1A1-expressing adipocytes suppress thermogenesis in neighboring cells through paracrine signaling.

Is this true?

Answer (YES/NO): YES